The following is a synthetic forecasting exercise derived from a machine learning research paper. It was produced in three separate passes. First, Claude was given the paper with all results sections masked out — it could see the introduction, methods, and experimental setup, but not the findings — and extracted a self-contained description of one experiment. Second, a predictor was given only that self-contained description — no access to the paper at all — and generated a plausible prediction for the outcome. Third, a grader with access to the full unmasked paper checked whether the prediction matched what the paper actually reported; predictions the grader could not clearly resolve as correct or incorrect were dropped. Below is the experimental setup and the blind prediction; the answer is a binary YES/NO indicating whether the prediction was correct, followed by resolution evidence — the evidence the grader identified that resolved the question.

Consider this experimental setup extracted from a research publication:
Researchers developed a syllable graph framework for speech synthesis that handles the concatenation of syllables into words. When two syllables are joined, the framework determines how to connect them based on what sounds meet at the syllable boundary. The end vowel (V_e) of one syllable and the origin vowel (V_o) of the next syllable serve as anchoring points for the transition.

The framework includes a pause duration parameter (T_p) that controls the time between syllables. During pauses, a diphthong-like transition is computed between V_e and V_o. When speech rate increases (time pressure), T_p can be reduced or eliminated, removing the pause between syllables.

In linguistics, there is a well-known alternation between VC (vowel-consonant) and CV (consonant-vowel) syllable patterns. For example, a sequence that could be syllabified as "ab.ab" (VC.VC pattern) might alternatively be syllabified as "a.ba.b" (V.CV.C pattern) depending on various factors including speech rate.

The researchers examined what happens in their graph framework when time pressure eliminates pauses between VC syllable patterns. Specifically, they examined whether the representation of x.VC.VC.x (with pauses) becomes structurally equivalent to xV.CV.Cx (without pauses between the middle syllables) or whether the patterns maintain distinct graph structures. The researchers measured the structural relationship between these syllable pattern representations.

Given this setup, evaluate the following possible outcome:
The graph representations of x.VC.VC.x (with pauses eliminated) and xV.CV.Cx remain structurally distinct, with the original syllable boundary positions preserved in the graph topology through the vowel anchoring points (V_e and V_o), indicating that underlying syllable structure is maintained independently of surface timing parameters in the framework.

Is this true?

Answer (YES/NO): NO